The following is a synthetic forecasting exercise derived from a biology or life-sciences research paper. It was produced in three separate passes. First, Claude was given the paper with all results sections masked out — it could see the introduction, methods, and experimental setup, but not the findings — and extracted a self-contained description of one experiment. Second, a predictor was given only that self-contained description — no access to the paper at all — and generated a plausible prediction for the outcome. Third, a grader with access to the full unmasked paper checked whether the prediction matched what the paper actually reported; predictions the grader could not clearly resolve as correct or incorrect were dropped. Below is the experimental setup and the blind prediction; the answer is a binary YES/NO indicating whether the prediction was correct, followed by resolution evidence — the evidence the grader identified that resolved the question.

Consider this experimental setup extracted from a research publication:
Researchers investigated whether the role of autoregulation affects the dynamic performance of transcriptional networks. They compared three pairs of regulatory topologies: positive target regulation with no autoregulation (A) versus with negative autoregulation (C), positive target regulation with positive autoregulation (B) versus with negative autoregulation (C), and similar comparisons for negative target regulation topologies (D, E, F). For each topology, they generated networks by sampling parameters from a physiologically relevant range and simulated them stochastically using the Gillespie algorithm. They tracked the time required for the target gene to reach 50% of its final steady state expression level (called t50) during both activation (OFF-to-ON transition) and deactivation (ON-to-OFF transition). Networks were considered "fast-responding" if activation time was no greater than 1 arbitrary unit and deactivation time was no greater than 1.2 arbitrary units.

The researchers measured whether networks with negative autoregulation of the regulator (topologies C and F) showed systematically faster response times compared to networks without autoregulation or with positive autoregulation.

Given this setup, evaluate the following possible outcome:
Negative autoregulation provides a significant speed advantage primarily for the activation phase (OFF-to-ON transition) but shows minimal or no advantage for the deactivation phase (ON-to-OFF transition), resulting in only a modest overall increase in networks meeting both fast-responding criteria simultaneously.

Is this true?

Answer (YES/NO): NO